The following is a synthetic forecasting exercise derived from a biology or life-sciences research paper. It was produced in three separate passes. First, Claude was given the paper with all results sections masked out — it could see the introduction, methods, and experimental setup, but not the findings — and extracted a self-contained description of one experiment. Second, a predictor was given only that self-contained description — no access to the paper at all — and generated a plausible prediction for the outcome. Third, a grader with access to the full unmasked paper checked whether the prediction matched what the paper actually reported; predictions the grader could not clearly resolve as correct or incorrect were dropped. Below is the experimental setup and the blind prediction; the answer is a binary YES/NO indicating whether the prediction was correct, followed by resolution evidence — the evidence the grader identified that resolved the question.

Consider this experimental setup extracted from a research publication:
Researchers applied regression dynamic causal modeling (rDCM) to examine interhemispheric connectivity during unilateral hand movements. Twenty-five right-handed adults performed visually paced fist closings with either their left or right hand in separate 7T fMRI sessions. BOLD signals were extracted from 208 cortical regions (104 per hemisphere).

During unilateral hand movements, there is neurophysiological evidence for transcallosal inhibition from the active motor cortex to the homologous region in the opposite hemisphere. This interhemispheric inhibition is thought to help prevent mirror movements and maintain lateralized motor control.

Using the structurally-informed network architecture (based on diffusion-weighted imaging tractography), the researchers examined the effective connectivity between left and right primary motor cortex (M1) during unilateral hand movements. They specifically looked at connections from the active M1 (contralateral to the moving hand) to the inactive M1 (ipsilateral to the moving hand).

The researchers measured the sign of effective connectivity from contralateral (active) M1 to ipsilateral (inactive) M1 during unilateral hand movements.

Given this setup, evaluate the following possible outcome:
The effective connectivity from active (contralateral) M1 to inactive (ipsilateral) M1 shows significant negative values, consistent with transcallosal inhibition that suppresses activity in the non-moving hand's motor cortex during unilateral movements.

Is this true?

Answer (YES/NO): NO